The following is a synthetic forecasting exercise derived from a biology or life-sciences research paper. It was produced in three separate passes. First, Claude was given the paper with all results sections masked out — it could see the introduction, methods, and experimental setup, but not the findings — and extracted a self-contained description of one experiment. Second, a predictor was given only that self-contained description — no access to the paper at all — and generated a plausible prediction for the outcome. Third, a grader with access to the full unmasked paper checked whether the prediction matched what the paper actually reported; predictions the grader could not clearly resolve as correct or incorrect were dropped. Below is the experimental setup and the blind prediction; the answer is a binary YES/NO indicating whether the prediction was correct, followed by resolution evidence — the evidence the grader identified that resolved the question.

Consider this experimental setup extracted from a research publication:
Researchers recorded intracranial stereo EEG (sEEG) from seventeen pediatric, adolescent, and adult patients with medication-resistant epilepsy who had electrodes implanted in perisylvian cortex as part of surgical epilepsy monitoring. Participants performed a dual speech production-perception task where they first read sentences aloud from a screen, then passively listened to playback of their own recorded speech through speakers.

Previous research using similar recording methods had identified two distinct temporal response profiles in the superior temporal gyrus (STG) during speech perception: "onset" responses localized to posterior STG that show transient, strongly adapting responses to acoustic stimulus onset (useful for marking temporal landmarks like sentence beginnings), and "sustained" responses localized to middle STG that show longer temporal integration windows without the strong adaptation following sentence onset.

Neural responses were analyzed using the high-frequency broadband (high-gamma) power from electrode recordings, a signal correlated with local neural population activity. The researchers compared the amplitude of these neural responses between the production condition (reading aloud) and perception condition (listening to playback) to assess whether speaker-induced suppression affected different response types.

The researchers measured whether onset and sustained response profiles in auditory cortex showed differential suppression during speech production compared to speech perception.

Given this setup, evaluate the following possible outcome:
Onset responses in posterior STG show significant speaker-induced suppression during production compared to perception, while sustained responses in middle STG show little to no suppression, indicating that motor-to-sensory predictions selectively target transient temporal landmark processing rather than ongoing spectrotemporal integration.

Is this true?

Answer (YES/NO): YES